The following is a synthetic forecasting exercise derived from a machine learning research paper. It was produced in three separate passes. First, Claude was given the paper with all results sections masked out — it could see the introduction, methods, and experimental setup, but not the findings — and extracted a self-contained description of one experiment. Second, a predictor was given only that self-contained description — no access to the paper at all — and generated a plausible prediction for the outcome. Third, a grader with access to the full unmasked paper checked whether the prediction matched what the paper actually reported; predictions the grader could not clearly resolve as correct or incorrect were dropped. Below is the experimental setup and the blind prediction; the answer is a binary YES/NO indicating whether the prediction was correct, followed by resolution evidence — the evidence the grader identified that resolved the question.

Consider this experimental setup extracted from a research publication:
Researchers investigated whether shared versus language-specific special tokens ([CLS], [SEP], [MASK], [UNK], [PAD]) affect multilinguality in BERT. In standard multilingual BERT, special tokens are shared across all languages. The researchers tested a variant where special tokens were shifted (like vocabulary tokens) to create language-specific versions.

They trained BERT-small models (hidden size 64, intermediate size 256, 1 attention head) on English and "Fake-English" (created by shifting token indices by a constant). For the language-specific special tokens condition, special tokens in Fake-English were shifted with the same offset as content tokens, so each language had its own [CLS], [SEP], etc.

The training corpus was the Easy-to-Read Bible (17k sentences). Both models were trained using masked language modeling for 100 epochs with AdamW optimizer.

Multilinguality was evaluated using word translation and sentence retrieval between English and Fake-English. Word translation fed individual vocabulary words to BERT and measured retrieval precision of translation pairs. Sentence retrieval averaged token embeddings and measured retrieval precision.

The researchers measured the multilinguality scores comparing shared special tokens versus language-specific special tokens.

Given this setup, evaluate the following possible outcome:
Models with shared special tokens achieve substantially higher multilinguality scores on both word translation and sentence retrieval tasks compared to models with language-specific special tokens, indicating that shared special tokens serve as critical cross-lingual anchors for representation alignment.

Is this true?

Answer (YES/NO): NO